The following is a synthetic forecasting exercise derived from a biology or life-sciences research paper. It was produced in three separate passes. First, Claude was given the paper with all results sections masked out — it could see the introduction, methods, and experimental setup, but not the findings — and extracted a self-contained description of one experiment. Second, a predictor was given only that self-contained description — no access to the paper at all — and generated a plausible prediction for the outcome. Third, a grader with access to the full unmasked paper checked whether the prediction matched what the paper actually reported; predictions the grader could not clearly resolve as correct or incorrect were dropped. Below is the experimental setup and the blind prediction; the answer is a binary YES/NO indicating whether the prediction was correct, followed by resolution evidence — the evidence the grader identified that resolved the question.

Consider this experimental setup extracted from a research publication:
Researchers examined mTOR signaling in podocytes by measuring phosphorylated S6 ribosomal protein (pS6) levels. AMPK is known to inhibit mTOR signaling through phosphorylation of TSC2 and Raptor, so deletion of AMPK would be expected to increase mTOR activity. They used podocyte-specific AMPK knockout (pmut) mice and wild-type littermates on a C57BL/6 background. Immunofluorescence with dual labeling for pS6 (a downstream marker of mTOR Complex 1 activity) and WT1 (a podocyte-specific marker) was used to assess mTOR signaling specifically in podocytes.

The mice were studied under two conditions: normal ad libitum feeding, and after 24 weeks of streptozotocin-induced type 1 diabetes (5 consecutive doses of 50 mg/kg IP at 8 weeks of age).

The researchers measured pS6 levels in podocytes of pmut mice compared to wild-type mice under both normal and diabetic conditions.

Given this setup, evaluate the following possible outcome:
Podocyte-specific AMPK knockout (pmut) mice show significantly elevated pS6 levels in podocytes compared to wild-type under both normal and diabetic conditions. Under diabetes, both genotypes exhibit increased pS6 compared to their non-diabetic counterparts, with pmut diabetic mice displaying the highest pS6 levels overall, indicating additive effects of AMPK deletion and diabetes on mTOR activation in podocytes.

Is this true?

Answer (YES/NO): NO